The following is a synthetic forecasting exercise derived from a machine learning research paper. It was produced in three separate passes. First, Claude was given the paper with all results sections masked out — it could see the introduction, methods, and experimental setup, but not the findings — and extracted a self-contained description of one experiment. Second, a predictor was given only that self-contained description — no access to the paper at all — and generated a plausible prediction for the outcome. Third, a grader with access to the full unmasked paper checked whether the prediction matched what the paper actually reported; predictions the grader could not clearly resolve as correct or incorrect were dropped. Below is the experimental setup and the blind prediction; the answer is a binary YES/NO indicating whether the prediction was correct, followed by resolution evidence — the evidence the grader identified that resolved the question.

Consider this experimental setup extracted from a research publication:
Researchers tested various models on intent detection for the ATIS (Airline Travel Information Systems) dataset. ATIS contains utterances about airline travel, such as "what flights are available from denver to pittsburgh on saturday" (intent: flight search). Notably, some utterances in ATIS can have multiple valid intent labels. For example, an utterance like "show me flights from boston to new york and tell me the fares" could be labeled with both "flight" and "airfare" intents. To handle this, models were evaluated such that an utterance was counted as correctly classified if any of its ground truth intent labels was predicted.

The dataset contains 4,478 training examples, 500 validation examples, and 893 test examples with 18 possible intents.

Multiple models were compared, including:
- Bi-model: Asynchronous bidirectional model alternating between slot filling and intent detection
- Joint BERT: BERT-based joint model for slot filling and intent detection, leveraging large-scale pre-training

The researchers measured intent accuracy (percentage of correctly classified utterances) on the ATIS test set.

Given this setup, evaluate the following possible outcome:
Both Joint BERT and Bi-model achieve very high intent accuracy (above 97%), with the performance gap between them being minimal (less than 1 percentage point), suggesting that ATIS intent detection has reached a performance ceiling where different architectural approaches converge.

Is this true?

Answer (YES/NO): NO